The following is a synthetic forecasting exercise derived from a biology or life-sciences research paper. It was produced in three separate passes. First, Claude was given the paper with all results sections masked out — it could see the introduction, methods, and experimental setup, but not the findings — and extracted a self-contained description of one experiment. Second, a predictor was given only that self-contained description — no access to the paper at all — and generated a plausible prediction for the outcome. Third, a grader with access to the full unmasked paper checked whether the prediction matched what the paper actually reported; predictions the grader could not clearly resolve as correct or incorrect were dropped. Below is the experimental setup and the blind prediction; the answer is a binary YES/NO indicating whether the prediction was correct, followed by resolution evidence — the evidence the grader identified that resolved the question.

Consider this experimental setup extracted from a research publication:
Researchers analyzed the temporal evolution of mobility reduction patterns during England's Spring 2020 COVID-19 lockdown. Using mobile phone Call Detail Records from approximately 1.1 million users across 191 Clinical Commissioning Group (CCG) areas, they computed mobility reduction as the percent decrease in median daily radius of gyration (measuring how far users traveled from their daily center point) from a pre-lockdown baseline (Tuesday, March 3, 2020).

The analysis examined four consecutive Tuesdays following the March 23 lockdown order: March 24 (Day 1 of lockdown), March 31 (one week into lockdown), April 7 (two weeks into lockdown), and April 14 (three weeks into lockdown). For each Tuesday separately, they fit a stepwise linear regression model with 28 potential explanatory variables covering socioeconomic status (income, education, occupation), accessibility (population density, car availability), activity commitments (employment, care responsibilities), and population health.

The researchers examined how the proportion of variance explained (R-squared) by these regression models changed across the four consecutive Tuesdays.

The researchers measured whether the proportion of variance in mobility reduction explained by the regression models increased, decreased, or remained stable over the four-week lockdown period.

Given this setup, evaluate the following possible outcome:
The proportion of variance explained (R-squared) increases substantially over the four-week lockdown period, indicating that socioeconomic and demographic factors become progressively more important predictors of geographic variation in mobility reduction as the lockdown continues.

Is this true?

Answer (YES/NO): NO